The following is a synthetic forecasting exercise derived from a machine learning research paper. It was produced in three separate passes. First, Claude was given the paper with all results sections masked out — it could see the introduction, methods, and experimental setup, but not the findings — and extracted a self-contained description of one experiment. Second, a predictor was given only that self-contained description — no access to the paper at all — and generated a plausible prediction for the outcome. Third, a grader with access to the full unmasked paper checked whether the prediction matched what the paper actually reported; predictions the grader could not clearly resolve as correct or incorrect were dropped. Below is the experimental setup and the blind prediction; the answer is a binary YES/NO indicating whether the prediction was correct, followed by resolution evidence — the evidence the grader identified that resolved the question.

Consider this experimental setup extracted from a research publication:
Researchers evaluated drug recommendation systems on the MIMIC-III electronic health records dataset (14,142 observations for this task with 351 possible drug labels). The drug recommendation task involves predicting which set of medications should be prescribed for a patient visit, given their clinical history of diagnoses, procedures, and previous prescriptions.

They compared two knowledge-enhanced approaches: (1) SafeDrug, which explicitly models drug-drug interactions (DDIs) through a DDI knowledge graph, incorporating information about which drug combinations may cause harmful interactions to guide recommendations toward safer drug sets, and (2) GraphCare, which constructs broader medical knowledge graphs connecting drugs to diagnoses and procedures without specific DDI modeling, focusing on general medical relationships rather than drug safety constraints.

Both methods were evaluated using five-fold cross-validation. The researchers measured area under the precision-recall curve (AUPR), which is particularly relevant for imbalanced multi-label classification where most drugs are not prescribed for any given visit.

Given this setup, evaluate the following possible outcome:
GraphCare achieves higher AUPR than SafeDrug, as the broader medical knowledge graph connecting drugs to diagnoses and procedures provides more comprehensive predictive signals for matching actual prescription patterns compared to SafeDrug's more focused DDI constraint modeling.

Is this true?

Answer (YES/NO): YES